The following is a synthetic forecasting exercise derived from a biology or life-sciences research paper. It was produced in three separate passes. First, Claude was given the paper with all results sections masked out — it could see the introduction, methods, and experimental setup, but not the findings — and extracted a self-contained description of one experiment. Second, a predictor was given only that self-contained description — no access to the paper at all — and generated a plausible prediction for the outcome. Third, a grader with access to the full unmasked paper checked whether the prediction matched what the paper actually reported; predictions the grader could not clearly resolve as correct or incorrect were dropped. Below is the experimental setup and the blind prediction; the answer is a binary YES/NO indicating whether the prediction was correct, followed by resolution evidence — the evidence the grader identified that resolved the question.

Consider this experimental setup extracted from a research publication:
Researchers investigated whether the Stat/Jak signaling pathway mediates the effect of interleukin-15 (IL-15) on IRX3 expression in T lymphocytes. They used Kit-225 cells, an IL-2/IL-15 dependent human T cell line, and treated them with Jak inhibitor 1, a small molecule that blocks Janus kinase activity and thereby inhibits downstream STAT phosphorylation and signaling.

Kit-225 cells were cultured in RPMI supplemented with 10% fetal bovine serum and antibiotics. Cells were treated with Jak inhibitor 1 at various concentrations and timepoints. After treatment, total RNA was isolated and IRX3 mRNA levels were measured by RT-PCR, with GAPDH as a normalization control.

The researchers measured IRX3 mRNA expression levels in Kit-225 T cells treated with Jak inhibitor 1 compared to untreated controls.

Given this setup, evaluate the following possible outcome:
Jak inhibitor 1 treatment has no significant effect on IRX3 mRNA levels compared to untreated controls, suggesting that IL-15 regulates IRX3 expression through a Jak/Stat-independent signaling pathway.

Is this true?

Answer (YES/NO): NO